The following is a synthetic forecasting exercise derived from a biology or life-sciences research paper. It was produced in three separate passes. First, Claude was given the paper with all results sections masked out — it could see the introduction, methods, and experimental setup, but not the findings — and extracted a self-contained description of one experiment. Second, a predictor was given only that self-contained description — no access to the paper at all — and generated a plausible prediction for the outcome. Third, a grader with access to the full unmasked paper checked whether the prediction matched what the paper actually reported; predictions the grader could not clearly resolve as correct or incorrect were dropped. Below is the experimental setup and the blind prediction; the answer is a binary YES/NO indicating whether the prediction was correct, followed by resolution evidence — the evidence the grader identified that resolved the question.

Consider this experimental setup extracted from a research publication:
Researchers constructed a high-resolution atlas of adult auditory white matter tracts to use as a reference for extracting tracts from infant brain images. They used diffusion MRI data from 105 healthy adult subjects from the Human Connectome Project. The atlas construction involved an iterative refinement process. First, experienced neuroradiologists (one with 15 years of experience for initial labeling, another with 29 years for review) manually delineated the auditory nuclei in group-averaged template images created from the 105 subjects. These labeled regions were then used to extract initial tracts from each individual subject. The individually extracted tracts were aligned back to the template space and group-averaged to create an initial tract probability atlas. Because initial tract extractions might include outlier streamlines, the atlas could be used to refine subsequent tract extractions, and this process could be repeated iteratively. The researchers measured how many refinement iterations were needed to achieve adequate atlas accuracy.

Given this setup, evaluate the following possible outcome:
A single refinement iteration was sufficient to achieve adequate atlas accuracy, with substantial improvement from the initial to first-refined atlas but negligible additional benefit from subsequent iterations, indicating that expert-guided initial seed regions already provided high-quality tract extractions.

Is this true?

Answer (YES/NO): NO